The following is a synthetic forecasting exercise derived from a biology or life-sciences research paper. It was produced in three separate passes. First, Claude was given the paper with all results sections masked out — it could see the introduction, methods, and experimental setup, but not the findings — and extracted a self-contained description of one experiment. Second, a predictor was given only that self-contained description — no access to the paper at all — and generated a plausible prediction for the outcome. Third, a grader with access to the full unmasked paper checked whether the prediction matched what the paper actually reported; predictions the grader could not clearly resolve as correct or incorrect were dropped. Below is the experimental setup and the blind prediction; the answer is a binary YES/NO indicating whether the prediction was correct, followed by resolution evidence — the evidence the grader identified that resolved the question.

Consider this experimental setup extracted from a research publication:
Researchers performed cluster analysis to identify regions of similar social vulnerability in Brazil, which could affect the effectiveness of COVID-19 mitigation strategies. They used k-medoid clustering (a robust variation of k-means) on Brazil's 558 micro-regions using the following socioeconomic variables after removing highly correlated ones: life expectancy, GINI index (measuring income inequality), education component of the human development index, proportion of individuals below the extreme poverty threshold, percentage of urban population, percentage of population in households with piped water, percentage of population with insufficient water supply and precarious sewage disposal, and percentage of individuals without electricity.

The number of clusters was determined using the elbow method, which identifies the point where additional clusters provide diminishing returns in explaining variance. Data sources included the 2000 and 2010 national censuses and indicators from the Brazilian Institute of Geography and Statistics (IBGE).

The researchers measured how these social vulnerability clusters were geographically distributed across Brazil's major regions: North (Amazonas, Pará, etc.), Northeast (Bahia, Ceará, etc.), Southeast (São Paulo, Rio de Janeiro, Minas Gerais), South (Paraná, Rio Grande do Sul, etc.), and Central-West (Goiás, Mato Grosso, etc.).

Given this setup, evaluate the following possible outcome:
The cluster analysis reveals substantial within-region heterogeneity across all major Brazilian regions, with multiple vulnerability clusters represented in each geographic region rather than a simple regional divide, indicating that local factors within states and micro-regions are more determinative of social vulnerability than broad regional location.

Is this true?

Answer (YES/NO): NO